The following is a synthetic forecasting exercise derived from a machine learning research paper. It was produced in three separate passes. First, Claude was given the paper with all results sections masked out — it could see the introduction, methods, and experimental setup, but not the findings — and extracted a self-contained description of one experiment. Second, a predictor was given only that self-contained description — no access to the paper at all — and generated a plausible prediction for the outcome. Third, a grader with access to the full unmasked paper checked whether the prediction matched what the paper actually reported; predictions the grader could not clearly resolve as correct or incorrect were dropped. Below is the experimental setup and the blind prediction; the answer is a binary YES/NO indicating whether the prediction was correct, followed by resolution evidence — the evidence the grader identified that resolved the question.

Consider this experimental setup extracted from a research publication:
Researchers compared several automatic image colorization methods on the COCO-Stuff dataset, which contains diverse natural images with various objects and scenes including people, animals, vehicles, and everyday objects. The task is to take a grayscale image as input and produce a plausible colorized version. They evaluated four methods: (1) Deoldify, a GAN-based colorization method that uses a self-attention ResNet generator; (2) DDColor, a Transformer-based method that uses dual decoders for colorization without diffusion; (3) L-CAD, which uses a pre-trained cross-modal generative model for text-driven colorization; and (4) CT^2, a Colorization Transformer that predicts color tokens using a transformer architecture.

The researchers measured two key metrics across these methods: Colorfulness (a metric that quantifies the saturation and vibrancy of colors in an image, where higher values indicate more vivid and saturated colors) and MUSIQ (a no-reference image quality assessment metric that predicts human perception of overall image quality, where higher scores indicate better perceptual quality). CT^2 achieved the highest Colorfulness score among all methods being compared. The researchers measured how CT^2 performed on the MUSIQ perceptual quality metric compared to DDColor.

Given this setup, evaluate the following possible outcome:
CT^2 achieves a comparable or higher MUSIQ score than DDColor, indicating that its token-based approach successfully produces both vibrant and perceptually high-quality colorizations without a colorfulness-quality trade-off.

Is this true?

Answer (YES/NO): NO